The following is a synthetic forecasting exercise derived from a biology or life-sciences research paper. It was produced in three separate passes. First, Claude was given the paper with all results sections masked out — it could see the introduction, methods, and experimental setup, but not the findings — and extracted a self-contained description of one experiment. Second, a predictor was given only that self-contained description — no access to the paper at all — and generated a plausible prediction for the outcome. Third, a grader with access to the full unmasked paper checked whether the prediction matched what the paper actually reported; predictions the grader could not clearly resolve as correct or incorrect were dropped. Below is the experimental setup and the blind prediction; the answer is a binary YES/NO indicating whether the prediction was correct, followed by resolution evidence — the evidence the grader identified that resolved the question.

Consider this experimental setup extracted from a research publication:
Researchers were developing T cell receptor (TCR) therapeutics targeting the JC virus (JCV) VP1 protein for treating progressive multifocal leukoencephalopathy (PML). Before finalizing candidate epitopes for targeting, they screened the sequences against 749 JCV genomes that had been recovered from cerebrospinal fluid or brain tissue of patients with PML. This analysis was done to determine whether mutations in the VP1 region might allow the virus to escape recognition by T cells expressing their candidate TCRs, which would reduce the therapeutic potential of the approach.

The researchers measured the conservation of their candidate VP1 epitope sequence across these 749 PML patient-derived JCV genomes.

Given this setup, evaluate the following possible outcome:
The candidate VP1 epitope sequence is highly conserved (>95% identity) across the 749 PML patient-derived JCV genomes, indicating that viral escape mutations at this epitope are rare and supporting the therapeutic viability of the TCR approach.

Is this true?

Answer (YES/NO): YES